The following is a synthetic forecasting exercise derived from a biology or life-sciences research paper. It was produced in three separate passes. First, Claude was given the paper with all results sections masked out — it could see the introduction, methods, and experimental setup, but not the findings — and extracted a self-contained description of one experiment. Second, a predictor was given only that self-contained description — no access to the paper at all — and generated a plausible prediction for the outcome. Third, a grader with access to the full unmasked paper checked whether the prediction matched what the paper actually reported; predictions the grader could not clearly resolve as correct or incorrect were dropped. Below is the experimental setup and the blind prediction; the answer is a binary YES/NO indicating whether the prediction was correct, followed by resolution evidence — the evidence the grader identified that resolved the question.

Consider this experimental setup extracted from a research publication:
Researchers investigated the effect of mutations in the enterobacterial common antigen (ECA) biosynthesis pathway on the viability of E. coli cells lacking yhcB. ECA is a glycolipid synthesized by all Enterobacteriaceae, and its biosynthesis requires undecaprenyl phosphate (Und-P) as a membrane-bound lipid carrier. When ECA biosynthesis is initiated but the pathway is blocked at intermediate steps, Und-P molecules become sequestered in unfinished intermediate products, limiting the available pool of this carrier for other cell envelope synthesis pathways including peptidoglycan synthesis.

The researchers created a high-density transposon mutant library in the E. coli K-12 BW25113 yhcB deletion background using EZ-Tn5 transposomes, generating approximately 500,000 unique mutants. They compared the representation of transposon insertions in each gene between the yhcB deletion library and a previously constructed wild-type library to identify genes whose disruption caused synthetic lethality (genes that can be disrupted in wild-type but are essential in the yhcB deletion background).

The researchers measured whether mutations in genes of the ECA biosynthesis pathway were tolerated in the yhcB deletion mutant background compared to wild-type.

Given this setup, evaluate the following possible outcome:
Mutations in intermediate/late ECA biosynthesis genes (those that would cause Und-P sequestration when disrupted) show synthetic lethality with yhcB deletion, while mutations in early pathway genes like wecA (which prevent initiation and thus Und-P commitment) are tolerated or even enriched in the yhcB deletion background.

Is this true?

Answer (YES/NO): YES